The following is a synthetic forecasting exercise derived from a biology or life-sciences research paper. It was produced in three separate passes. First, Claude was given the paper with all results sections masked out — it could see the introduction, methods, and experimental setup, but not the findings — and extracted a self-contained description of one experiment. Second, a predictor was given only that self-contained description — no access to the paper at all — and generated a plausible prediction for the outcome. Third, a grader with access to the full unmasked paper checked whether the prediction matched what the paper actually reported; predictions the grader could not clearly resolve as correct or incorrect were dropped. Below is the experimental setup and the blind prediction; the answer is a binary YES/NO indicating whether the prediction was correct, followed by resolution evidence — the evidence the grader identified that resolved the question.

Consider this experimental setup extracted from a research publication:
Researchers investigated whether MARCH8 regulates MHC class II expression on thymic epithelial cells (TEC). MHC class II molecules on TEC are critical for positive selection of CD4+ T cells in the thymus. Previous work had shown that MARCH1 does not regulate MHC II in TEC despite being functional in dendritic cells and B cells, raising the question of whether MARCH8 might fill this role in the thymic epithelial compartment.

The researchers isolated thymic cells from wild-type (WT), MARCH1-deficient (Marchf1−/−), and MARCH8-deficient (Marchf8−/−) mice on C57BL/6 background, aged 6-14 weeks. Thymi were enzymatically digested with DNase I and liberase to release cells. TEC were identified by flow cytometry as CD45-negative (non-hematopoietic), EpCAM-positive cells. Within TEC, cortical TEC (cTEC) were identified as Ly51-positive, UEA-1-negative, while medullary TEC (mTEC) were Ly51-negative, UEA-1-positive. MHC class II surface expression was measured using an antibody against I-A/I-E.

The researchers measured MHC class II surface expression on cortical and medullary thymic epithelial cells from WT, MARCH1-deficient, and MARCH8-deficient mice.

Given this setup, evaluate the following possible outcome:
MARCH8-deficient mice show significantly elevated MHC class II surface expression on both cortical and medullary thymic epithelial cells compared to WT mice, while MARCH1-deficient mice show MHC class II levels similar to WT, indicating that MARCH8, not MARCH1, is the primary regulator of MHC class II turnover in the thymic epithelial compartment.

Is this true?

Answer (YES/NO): YES